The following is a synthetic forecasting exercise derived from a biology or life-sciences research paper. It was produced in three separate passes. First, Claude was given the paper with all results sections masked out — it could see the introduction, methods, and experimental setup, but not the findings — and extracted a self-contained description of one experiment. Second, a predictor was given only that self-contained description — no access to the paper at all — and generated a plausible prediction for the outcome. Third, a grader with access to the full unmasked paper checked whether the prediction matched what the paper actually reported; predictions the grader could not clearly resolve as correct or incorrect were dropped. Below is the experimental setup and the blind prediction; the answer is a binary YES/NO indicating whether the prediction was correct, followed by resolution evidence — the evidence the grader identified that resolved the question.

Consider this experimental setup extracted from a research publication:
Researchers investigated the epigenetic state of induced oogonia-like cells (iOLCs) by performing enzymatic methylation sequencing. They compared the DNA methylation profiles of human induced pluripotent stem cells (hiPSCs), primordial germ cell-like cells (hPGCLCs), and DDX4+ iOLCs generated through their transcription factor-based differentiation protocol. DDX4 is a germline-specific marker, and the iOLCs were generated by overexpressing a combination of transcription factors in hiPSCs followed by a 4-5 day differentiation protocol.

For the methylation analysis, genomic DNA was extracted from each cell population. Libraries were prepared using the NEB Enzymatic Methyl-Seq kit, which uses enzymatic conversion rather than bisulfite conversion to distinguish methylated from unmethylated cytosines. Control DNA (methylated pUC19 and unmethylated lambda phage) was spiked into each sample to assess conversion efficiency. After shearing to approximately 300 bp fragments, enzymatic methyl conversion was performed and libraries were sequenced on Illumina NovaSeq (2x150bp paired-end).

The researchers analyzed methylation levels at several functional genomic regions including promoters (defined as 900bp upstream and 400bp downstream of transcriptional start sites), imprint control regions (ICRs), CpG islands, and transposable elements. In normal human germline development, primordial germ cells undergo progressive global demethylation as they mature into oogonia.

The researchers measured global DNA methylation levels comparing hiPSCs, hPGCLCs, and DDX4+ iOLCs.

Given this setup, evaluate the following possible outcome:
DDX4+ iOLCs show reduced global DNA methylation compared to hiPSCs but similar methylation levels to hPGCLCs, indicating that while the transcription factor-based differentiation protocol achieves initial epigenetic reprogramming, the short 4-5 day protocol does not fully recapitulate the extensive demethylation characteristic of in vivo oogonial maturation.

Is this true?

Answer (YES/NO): NO